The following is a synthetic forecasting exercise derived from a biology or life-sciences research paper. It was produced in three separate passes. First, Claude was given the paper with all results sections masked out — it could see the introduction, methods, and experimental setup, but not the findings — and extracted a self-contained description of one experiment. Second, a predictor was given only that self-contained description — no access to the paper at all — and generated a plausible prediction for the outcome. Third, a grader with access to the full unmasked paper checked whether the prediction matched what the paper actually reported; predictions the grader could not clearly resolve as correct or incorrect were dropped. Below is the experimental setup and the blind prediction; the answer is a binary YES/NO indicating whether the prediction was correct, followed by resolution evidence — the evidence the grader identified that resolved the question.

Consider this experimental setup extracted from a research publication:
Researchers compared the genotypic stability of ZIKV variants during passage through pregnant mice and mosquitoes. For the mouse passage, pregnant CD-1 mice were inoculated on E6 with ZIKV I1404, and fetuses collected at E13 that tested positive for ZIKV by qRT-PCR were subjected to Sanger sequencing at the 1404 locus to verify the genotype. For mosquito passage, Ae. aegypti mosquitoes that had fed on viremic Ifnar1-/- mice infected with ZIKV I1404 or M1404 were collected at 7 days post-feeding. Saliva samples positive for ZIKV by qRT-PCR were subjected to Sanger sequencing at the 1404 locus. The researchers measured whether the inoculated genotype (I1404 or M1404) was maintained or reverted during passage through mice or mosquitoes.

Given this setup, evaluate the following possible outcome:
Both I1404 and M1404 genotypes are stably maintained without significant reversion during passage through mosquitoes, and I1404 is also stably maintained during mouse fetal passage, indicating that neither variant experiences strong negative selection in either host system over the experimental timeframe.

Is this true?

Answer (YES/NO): NO